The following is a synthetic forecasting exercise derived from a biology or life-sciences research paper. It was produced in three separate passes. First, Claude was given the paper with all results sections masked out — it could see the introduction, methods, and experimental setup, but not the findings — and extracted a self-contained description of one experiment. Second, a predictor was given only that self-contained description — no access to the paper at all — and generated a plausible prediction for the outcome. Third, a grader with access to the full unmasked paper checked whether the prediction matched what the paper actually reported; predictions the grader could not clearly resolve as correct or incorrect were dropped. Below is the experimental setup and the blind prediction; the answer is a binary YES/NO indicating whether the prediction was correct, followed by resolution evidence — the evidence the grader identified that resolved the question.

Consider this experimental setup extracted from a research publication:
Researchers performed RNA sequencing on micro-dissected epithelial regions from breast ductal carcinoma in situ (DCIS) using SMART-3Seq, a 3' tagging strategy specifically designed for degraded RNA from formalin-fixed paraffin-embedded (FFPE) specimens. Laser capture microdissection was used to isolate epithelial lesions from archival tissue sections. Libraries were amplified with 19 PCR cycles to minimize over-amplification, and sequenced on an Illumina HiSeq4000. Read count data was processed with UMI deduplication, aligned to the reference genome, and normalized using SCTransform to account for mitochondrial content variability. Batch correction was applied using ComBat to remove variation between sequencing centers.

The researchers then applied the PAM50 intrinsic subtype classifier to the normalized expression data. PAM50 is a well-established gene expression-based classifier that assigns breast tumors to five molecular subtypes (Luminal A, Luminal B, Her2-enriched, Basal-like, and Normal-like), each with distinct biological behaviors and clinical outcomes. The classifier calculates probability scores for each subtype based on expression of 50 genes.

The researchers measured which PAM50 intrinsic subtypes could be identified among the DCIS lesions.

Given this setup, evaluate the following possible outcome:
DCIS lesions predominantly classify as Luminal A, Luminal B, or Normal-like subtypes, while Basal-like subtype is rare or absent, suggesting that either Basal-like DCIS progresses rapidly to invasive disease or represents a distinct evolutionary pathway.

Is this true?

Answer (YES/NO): NO